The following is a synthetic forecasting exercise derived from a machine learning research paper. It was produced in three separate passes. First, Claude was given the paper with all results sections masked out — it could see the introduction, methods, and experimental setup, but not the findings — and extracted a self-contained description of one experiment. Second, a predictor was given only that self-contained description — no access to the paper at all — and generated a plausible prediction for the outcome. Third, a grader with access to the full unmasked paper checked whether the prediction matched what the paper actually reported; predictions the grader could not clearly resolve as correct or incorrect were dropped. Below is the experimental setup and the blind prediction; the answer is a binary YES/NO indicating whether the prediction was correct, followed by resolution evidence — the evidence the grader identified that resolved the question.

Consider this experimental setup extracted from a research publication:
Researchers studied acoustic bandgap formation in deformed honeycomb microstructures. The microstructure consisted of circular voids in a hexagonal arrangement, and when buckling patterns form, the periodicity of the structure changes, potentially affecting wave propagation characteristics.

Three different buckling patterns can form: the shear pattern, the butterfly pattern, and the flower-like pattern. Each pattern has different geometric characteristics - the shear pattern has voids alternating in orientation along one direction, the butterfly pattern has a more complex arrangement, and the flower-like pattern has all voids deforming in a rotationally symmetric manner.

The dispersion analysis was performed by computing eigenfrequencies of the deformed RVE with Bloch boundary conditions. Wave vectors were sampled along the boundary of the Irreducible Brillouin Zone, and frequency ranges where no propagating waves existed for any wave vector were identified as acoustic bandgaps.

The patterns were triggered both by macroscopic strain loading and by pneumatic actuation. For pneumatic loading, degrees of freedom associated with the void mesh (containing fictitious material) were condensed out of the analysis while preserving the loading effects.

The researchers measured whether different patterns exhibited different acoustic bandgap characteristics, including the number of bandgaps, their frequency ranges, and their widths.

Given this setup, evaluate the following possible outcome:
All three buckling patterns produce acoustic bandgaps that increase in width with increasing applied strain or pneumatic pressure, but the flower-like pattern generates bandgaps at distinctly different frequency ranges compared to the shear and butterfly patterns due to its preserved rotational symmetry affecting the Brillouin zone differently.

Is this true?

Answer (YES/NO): NO